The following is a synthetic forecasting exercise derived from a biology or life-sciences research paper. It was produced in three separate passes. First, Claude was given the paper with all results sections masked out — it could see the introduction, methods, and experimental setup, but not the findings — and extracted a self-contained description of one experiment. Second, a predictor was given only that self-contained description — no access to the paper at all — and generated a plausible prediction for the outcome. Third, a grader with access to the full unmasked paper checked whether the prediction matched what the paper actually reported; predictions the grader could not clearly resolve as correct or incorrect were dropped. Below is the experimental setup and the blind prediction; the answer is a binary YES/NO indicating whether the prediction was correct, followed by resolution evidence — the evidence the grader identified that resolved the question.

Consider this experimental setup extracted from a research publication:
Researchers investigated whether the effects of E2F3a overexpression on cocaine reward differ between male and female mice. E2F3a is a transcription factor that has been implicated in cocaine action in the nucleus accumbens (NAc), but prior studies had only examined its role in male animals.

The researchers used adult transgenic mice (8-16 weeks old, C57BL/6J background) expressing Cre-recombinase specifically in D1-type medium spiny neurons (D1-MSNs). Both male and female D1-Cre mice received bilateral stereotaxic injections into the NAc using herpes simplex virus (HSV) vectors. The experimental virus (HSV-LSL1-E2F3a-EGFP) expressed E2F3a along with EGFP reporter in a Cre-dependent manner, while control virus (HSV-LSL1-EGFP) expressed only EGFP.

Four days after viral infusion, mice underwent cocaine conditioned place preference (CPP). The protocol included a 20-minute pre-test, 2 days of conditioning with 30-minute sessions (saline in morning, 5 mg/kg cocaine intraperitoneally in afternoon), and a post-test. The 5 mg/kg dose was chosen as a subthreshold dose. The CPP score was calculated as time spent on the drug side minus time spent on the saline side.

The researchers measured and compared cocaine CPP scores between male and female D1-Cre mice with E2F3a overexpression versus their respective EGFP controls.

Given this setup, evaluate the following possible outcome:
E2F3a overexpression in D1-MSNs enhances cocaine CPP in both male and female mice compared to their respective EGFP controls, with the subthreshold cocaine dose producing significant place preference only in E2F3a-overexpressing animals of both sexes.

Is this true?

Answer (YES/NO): YES